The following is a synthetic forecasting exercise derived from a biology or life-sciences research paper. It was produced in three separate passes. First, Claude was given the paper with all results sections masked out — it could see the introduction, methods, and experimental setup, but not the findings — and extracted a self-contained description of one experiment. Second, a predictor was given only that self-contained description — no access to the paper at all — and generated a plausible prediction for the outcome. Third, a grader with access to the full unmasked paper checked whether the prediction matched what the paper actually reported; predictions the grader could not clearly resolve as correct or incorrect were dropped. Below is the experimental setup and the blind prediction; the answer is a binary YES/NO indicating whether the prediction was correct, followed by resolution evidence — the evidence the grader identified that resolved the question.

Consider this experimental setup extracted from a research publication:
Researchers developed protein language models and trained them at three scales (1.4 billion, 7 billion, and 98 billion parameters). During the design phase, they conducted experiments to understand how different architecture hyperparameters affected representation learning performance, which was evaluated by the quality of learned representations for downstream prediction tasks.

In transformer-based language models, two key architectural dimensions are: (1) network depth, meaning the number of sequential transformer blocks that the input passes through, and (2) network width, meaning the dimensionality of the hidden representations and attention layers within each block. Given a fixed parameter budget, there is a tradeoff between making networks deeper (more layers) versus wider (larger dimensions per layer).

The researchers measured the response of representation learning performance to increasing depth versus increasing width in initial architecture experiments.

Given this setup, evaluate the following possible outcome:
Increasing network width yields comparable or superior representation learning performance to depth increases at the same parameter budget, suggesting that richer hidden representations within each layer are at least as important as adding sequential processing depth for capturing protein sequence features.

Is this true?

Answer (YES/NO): NO